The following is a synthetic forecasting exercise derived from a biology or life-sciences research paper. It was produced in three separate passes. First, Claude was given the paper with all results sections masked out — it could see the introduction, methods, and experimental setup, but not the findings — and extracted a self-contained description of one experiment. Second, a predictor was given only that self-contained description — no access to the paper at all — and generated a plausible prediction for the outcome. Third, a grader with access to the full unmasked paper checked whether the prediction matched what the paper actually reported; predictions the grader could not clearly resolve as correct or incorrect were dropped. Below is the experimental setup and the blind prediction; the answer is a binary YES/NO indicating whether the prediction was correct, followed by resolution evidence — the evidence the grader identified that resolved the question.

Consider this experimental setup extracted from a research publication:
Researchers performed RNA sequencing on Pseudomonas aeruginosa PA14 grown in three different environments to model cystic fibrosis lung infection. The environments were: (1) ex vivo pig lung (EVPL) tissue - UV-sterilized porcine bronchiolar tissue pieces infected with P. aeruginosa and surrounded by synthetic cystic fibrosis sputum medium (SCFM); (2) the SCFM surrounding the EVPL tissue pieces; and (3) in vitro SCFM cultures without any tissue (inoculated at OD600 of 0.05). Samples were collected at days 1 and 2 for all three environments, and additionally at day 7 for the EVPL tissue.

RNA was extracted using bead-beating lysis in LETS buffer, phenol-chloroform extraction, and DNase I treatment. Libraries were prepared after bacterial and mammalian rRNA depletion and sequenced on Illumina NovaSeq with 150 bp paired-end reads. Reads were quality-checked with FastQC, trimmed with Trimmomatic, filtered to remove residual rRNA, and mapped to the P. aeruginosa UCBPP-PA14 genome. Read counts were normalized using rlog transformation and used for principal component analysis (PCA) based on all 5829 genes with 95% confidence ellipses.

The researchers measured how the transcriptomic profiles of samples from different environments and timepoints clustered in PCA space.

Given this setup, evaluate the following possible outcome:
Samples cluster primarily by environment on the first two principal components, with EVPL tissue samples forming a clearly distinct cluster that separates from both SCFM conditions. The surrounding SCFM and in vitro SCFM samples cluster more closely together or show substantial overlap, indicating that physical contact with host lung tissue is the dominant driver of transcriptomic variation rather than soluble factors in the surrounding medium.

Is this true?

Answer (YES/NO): NO